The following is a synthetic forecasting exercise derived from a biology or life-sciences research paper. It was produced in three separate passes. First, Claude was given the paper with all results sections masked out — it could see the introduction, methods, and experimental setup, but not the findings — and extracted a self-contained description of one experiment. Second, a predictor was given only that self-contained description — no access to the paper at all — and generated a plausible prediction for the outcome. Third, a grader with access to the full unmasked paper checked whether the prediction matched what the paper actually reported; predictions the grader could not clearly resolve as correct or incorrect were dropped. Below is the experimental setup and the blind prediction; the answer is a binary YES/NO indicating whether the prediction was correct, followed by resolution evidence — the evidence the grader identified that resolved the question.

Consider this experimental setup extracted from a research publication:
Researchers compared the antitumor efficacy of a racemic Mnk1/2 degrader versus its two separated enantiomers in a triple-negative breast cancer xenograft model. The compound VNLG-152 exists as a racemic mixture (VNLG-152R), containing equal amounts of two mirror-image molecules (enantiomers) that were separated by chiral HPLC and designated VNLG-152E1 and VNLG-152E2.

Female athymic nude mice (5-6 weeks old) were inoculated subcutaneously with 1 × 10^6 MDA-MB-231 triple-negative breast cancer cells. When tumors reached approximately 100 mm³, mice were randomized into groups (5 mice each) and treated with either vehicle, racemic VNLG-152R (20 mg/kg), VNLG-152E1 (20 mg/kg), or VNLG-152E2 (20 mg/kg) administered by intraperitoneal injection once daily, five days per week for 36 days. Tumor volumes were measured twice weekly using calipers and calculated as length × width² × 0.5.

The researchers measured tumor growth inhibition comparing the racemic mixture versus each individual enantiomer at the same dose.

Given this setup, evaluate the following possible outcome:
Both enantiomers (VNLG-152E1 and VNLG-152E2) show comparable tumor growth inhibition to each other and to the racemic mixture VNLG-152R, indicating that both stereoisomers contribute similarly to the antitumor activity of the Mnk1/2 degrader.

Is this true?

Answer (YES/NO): NO